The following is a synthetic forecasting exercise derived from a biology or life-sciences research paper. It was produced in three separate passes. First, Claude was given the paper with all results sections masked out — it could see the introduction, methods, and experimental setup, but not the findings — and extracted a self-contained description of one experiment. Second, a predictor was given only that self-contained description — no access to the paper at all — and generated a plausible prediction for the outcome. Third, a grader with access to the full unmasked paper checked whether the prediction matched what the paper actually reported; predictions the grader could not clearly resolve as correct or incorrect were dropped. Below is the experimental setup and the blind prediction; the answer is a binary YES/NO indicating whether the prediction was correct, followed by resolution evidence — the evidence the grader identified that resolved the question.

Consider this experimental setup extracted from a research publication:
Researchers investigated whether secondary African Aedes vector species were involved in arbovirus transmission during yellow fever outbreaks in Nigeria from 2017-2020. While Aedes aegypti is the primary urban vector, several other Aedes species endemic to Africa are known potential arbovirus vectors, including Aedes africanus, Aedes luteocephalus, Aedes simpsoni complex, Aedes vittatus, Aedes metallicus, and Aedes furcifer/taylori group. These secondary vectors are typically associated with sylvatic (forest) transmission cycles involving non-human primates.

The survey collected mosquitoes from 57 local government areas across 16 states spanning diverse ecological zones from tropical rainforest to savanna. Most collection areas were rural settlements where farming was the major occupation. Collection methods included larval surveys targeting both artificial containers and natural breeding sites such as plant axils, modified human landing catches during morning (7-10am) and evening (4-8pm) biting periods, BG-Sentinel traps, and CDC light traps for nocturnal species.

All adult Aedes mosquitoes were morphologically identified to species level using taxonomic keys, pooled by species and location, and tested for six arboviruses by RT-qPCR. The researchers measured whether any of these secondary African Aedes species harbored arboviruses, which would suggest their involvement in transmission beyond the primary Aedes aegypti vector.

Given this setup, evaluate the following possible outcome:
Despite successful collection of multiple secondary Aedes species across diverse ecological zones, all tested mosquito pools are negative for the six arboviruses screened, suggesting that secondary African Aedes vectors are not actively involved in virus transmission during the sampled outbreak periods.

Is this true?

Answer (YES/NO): NO